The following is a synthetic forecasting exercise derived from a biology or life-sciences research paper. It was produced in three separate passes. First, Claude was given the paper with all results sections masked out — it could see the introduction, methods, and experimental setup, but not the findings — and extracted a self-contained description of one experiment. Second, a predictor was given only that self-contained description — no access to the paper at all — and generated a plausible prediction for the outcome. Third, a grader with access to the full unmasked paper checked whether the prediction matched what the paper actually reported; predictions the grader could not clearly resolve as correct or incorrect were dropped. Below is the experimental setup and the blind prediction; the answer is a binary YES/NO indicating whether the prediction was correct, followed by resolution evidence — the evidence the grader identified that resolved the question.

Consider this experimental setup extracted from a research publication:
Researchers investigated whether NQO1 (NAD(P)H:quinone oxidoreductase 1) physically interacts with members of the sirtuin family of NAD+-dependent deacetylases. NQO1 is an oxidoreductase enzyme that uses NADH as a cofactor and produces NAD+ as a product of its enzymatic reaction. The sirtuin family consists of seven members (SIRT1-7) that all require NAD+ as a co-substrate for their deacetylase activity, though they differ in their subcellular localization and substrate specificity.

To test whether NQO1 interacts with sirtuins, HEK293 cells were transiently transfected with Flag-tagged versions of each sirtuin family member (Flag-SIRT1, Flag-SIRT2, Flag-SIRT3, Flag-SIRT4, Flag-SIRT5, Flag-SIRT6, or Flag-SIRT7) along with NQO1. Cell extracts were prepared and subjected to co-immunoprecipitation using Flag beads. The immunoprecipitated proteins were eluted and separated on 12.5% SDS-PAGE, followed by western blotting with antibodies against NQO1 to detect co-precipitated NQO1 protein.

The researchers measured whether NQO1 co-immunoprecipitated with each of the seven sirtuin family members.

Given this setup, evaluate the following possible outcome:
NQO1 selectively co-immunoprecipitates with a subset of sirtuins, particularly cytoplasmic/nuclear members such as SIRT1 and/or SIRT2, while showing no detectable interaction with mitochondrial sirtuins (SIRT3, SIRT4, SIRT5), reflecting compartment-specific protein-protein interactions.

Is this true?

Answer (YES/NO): YES